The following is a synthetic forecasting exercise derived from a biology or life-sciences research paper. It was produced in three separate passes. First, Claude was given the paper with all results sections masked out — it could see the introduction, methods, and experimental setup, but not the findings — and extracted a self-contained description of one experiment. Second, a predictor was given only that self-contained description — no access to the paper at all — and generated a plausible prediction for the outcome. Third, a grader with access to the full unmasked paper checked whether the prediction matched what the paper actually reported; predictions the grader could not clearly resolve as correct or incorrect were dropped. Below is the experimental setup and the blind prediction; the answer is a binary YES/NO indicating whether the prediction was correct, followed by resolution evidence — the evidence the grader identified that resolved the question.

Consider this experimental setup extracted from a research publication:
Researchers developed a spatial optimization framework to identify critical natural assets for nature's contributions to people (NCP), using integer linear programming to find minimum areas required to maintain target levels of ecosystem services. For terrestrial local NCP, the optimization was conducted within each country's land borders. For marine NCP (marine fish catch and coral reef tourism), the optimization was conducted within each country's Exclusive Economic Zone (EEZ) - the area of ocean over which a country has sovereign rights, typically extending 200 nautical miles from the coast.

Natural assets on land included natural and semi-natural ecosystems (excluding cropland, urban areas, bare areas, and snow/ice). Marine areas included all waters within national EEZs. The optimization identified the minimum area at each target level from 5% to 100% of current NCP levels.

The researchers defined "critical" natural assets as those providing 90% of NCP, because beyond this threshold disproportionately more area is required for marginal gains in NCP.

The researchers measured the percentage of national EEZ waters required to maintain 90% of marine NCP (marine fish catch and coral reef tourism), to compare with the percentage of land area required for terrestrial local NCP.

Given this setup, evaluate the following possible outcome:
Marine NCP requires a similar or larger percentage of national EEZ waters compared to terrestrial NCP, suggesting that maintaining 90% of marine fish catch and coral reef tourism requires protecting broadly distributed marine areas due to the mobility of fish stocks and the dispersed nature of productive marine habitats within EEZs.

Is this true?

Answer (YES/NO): NO